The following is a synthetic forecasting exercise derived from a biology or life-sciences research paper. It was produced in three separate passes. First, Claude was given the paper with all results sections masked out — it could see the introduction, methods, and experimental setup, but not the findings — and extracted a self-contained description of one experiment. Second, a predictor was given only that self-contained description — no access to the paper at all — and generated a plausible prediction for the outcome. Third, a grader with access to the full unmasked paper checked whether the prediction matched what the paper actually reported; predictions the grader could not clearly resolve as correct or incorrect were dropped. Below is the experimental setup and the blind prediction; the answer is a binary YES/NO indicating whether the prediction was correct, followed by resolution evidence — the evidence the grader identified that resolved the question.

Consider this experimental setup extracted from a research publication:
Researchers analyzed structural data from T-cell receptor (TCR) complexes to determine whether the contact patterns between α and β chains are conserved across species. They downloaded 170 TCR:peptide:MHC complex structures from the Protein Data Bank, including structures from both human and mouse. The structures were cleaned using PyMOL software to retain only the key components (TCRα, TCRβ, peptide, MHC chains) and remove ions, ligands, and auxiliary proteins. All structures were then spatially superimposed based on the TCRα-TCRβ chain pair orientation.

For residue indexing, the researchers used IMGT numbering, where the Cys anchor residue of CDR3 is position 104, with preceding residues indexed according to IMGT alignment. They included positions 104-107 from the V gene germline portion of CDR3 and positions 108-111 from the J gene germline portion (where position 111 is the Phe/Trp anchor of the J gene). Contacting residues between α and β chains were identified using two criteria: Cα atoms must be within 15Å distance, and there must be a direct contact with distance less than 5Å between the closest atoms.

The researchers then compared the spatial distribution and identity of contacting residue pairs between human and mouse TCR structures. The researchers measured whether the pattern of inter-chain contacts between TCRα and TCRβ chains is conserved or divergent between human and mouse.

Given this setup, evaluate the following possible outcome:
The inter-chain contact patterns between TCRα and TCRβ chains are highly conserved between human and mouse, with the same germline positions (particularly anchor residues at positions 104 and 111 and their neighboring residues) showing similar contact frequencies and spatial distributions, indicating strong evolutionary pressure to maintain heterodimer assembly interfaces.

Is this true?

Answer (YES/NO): YES